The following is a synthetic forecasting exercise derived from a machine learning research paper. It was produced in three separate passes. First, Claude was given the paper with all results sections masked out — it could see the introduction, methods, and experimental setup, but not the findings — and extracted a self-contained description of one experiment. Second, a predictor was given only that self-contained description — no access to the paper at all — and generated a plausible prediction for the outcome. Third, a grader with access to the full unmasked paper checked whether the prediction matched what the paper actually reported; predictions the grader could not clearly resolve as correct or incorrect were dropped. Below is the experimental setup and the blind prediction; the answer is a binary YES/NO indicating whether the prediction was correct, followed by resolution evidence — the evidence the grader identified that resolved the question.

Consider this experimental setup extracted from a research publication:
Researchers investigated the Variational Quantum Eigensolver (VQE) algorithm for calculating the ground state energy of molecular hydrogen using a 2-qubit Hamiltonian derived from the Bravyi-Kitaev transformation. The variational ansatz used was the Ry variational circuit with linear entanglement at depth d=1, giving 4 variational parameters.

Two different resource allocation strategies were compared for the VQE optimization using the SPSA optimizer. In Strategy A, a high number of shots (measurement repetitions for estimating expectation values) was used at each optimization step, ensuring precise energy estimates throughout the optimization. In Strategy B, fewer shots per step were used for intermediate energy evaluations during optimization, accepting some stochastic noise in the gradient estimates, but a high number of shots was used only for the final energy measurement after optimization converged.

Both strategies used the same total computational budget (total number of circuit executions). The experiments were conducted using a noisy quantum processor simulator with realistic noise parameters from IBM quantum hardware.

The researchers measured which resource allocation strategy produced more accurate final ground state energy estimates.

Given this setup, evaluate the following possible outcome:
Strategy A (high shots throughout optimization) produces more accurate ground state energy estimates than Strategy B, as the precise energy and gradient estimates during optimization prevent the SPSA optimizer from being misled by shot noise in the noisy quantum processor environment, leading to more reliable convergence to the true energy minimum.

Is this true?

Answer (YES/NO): NO